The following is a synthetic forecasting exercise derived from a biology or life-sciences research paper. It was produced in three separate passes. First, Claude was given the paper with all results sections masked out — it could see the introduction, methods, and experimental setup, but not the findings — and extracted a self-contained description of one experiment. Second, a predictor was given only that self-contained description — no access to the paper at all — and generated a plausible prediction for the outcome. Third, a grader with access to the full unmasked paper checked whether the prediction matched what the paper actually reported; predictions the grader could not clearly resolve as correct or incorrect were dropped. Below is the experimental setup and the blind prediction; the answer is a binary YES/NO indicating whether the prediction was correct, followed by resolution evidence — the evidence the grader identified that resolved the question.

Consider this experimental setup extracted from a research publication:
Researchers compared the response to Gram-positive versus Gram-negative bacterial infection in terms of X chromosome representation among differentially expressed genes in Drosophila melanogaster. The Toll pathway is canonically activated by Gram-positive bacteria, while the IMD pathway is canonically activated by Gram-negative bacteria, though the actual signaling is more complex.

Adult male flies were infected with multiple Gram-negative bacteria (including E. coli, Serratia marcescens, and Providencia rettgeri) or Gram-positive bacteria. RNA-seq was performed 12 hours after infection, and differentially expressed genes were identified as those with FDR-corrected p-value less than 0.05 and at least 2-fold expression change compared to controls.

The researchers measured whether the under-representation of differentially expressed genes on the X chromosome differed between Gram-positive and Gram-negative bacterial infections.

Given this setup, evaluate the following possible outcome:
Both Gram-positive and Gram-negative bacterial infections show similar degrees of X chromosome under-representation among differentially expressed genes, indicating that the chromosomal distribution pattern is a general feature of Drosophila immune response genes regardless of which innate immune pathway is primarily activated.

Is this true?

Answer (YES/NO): YES